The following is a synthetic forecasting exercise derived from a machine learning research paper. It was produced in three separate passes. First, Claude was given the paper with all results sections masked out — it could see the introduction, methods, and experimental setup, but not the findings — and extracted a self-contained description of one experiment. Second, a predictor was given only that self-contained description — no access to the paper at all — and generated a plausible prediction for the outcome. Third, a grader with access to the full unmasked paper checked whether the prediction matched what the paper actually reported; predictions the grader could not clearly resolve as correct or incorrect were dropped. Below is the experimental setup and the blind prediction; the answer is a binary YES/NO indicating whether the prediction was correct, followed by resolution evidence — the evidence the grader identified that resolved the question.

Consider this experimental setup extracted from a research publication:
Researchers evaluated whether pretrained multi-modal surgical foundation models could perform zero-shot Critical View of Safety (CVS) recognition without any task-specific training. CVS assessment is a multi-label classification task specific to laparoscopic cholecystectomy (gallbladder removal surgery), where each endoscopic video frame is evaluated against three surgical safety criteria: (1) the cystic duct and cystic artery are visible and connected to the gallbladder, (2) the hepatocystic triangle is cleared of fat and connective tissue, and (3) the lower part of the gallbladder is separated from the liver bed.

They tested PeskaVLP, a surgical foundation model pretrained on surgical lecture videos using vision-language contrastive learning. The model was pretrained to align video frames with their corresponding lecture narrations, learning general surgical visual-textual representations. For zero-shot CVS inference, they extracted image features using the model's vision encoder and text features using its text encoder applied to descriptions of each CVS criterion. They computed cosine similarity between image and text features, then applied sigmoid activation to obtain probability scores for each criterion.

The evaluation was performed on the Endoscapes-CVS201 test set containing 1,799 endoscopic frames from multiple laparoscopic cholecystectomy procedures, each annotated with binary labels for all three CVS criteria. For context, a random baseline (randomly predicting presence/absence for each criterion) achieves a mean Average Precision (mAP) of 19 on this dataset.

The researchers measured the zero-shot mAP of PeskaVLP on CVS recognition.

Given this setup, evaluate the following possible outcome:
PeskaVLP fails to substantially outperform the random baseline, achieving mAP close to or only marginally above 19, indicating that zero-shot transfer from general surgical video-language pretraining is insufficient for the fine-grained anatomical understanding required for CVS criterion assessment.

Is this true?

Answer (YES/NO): NO